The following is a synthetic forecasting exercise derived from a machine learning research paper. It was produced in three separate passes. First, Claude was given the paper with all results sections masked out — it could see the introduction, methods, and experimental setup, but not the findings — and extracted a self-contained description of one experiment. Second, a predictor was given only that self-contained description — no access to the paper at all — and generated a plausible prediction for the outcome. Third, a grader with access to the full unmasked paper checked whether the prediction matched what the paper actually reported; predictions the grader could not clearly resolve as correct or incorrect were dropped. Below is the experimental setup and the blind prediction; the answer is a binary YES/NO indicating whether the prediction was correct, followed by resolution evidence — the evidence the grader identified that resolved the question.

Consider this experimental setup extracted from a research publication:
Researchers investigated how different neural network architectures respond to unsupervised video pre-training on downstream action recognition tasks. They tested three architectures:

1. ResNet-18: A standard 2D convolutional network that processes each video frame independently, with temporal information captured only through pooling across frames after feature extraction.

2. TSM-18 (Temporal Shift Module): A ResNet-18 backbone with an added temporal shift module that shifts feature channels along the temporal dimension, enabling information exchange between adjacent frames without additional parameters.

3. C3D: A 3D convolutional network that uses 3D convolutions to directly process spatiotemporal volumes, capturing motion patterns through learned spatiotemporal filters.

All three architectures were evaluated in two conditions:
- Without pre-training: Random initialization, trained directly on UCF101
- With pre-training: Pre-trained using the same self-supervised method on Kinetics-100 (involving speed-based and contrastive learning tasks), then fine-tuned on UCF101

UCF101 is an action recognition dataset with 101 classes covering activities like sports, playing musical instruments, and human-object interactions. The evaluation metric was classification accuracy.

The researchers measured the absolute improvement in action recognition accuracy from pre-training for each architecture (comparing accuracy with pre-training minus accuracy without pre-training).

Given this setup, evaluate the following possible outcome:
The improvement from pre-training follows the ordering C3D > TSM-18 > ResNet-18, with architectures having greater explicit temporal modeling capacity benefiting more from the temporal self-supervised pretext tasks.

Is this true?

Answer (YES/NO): NO